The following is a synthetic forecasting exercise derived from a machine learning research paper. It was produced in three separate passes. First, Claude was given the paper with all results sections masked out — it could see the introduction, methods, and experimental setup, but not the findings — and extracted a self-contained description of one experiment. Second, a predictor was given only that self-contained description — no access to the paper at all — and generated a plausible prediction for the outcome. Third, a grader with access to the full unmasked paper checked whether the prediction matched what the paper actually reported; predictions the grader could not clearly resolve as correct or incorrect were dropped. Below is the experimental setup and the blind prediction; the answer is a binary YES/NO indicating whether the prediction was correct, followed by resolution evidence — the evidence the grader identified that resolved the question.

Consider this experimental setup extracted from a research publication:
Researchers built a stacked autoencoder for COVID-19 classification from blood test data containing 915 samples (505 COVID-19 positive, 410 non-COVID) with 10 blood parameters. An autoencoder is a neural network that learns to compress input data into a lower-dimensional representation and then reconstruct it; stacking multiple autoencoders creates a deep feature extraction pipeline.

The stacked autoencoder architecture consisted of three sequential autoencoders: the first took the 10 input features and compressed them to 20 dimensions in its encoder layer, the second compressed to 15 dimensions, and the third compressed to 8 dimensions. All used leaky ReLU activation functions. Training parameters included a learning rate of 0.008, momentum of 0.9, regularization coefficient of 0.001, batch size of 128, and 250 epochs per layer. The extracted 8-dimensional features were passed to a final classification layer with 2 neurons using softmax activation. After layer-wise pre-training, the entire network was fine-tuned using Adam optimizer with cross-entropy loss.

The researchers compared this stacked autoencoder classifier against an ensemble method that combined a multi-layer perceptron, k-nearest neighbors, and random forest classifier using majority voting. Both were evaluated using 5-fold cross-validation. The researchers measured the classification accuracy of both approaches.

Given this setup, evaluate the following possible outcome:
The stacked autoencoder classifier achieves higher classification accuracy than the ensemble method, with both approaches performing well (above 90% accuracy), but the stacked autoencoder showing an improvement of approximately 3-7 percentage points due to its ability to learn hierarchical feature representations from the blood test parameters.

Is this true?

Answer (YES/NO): NO